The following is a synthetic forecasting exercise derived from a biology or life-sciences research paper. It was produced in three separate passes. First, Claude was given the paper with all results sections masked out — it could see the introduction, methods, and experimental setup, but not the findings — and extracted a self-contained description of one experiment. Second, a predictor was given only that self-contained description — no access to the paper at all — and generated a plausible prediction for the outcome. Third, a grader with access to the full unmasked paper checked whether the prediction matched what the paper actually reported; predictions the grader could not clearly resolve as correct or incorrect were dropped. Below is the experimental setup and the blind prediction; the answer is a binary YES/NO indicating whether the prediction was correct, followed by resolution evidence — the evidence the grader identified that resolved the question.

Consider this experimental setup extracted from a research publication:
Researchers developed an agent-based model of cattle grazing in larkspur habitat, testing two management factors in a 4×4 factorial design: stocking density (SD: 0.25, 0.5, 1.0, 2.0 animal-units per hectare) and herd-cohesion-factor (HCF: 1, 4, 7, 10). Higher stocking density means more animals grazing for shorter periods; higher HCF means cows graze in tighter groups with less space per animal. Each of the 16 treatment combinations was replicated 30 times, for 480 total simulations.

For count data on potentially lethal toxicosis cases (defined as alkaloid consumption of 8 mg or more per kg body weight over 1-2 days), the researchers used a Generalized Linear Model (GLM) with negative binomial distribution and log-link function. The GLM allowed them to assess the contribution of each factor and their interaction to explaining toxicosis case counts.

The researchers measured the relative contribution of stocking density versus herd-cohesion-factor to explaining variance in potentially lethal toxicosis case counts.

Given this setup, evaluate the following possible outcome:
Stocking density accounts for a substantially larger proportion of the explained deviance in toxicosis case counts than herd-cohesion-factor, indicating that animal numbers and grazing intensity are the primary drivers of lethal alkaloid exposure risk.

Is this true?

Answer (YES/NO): NO